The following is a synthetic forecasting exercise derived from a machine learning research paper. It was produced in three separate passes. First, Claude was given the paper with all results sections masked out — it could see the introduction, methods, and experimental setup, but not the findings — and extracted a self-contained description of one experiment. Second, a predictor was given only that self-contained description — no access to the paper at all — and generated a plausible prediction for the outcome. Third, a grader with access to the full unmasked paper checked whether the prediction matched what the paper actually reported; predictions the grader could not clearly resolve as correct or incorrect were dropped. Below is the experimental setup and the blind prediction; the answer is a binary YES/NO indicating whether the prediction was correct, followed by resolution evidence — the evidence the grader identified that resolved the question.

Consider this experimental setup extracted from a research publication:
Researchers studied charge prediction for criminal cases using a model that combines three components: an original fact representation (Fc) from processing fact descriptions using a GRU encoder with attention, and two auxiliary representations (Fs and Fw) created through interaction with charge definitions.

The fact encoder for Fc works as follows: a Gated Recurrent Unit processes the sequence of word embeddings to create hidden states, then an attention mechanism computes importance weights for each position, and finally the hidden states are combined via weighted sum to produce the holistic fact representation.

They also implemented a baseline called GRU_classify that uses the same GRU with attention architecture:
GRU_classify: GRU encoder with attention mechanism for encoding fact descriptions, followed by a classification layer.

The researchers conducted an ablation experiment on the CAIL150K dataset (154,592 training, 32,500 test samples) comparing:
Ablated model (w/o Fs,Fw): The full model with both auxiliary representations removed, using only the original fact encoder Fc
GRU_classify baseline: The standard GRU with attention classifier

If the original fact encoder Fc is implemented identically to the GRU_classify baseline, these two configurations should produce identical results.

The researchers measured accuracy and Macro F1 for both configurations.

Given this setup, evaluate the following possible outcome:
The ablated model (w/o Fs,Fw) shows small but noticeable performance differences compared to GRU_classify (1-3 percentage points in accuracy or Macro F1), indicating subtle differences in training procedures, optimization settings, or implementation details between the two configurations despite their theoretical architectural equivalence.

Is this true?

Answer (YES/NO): NO